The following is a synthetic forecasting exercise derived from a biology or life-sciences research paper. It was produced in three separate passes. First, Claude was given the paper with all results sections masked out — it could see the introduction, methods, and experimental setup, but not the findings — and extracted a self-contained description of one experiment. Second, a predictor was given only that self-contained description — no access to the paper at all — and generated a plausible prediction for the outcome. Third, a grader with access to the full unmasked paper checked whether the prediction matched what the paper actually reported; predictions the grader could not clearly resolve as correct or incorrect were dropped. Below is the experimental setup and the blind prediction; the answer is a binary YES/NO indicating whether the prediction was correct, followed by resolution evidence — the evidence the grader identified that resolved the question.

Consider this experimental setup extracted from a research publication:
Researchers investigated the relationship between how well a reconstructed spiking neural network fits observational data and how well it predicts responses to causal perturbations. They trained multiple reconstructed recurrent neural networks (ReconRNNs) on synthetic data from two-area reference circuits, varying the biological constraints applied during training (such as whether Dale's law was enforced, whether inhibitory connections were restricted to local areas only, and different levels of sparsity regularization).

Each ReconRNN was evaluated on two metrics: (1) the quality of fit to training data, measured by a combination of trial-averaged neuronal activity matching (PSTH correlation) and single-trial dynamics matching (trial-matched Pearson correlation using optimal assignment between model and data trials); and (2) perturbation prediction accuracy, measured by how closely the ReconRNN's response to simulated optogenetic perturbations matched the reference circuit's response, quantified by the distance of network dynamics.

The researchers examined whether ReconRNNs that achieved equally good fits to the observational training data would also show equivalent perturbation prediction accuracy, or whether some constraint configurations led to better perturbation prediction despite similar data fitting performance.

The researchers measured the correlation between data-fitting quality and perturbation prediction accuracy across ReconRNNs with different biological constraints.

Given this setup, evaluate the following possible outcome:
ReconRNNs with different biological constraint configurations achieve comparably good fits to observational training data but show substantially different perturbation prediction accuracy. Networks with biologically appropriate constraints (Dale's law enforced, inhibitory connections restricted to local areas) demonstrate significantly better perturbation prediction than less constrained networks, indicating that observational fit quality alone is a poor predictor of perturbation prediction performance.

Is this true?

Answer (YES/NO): YES